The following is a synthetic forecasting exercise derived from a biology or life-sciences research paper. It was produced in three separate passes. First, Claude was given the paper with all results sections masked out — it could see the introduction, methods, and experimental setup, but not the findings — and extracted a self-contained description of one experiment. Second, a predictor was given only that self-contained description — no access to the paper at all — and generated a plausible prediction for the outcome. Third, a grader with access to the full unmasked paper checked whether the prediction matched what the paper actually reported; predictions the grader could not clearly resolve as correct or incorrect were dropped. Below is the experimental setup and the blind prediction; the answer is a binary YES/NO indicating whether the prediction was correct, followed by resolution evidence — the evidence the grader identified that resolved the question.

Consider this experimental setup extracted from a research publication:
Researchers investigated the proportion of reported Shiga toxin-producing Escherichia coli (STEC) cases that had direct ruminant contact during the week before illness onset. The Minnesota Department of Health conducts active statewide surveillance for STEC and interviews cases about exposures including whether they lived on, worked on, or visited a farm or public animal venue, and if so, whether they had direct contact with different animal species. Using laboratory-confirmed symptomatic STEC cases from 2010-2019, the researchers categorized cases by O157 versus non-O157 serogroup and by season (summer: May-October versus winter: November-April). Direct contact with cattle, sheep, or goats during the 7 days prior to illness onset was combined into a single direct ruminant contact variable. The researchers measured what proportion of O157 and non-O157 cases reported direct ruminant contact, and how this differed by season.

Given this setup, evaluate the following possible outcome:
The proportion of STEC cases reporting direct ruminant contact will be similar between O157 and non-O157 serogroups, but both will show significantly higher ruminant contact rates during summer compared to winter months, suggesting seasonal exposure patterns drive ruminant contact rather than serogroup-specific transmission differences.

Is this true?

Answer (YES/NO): NO